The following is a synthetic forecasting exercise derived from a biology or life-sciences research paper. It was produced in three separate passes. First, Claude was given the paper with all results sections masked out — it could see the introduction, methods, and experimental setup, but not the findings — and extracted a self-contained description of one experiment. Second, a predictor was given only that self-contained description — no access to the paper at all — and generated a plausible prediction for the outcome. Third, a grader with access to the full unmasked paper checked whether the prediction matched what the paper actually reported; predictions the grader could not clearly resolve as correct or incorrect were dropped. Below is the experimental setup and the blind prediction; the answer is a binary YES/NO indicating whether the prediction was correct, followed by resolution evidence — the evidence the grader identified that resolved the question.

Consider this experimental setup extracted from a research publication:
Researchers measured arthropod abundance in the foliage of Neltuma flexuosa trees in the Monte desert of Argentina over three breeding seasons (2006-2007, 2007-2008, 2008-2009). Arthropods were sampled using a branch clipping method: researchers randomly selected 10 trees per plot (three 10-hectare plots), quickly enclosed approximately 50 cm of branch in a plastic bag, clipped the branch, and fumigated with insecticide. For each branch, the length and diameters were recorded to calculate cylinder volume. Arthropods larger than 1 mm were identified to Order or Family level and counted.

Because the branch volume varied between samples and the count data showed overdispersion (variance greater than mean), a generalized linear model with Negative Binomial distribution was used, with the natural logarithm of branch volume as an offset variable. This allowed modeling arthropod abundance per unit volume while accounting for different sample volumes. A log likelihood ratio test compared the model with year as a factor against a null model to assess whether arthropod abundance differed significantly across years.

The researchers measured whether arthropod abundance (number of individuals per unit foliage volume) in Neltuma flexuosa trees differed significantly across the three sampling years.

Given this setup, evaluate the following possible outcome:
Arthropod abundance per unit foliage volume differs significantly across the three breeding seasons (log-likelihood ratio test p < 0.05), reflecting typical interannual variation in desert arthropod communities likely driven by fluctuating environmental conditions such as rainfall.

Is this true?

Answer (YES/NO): YES